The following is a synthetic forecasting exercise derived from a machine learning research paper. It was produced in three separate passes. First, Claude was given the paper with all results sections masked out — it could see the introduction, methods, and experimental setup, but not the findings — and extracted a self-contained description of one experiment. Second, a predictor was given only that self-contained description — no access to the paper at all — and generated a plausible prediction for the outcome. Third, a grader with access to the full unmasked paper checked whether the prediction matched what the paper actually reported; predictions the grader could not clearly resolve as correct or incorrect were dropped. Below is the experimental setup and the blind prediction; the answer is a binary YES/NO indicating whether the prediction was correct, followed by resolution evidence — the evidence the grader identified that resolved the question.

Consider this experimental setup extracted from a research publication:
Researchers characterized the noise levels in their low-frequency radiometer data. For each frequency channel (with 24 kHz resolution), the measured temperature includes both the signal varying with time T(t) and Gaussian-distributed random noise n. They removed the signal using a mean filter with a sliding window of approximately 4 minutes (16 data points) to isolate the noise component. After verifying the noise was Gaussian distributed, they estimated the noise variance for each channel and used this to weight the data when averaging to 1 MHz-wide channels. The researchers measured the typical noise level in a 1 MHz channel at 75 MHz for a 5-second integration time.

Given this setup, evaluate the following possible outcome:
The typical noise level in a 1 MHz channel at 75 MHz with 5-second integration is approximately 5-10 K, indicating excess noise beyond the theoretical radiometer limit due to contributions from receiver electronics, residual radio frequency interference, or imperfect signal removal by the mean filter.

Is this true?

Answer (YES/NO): NO